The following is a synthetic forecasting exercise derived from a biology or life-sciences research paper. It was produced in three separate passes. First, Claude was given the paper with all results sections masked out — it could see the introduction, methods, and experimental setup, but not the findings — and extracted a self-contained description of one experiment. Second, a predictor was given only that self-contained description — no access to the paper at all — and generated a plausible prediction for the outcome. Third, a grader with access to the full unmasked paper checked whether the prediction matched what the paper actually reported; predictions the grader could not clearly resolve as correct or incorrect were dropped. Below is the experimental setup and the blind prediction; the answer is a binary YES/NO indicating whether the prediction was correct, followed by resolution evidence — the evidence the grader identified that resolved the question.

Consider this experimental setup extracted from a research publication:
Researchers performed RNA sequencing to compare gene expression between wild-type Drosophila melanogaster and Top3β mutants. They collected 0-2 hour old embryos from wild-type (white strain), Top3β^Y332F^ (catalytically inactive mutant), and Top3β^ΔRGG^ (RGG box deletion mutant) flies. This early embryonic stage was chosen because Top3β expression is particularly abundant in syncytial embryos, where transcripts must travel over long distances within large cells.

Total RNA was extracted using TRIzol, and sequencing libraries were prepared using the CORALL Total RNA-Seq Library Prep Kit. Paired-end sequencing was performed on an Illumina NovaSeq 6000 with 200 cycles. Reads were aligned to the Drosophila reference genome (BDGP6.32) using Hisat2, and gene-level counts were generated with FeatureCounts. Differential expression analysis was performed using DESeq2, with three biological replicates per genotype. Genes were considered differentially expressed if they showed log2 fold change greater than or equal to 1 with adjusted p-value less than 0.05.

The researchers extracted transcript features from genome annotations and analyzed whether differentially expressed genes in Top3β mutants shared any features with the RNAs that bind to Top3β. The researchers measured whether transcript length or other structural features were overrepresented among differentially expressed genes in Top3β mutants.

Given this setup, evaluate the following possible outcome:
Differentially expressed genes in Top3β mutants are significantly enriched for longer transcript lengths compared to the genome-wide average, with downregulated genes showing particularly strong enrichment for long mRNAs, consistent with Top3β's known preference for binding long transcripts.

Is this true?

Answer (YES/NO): YES